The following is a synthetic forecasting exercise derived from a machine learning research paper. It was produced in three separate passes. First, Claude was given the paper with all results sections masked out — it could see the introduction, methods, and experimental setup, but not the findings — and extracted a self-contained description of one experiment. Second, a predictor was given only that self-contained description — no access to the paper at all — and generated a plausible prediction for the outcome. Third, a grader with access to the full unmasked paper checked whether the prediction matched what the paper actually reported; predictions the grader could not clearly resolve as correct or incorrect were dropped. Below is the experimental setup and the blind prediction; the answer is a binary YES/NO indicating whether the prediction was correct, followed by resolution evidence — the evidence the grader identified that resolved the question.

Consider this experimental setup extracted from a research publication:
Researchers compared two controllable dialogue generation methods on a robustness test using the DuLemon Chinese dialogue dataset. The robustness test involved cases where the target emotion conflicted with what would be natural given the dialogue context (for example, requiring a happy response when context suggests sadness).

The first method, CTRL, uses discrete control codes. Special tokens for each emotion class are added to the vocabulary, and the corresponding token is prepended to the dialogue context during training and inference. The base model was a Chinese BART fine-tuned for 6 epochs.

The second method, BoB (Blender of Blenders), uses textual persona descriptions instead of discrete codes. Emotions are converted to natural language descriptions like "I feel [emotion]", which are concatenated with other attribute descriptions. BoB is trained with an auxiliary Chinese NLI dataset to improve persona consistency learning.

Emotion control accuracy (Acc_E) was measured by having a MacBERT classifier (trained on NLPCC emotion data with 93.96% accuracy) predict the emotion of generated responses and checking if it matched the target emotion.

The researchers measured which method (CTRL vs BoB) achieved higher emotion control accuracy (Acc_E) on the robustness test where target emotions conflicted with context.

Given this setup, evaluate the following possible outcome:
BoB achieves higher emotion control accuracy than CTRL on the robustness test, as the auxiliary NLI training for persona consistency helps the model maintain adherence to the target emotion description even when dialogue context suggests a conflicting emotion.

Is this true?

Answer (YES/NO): NO